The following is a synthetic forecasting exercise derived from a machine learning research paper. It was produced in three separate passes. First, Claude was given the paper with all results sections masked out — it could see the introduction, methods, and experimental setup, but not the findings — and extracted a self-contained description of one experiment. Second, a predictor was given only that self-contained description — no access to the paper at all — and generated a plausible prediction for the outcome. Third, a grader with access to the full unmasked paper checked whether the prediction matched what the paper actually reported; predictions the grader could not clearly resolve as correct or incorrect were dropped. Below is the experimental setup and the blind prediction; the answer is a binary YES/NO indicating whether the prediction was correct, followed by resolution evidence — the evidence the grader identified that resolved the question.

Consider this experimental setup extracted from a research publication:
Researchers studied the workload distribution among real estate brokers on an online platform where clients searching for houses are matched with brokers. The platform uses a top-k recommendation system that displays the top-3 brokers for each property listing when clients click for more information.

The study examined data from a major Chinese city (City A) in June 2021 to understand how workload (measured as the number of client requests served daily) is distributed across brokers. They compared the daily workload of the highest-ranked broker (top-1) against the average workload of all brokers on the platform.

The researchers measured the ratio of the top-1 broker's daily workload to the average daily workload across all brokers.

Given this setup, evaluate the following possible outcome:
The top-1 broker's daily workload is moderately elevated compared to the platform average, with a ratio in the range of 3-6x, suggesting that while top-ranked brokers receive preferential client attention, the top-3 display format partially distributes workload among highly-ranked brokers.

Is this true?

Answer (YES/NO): NO